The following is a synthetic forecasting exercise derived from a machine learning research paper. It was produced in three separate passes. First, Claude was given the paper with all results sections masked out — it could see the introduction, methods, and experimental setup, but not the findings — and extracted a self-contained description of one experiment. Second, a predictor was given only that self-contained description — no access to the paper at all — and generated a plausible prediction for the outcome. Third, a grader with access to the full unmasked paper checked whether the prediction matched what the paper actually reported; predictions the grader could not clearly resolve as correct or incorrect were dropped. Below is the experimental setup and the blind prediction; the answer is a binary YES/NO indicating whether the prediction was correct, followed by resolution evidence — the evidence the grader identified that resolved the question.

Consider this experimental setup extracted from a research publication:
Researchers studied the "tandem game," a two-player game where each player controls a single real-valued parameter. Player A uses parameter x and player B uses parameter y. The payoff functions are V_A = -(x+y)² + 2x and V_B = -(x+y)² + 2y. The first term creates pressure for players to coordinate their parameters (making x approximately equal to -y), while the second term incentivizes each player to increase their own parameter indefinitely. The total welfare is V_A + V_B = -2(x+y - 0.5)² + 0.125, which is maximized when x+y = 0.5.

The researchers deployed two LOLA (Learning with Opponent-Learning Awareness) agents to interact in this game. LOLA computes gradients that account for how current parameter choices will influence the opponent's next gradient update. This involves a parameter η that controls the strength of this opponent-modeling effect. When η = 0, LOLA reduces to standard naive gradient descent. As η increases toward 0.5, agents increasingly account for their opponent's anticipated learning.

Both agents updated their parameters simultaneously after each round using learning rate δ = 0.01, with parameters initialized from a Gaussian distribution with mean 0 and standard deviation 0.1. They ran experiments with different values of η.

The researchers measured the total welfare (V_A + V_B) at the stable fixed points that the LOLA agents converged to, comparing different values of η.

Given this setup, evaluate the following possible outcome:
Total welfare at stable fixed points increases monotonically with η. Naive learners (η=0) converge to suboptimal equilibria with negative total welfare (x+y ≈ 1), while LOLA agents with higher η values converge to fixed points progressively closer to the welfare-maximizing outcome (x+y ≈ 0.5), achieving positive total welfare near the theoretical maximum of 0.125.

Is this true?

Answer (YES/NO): NO